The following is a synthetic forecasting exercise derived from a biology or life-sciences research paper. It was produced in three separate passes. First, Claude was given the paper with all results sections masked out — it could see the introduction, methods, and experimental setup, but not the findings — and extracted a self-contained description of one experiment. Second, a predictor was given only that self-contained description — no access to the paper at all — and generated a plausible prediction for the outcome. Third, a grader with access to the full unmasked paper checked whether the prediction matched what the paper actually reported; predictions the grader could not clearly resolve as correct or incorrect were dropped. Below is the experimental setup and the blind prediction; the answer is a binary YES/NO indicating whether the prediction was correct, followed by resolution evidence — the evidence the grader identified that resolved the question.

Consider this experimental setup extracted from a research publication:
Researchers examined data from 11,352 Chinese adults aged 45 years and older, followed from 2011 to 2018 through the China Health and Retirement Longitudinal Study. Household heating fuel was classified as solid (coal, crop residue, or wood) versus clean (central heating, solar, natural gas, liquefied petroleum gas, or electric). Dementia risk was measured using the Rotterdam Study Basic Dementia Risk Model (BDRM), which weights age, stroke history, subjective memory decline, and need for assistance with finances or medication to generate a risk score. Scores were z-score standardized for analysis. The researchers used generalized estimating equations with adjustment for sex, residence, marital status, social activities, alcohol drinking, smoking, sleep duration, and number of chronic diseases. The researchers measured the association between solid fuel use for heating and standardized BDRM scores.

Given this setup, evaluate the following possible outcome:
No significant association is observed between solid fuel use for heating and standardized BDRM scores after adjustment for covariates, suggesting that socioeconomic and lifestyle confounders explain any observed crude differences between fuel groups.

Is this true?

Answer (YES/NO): NO